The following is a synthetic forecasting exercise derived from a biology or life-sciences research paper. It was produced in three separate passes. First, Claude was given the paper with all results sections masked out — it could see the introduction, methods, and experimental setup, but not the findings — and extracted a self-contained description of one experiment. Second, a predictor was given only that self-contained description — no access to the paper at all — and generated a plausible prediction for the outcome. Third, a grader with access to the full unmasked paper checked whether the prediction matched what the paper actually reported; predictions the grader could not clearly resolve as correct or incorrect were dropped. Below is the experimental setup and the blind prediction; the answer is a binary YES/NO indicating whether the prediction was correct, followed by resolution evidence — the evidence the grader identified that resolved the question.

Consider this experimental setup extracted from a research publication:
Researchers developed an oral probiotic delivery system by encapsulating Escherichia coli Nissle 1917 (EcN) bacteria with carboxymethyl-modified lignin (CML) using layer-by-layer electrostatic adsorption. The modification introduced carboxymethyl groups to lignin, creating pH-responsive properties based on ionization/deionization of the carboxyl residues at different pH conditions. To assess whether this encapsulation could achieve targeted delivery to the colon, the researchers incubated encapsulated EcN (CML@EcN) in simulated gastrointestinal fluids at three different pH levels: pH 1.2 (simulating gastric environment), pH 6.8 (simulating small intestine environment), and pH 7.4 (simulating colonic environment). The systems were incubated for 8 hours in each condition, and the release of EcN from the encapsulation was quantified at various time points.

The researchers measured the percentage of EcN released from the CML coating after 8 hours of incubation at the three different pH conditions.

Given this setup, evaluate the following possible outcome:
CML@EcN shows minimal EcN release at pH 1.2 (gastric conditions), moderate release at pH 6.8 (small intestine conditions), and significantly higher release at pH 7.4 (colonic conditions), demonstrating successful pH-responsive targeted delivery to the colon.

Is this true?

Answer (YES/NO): NO